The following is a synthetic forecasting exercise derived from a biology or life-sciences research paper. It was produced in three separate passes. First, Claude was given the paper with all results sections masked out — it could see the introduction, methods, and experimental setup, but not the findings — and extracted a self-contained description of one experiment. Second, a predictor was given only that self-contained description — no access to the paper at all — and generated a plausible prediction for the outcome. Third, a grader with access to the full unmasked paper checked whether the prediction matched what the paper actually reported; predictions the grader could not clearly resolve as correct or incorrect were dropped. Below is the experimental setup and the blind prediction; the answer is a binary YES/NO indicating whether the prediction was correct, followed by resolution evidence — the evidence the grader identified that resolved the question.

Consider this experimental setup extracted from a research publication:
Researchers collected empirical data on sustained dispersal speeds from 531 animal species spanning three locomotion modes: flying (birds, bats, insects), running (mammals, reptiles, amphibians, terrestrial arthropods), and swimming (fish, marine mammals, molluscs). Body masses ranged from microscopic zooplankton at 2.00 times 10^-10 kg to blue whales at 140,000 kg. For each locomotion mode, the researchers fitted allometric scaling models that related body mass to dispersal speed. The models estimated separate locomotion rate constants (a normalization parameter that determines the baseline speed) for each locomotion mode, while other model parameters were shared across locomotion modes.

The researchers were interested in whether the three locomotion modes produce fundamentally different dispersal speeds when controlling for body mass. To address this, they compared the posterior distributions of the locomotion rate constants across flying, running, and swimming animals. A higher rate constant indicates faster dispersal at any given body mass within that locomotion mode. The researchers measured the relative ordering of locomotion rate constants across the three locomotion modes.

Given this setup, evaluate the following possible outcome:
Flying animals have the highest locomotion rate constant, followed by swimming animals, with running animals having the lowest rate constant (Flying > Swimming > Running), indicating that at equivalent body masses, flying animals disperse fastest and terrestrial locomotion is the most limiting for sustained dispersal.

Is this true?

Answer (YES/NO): YES